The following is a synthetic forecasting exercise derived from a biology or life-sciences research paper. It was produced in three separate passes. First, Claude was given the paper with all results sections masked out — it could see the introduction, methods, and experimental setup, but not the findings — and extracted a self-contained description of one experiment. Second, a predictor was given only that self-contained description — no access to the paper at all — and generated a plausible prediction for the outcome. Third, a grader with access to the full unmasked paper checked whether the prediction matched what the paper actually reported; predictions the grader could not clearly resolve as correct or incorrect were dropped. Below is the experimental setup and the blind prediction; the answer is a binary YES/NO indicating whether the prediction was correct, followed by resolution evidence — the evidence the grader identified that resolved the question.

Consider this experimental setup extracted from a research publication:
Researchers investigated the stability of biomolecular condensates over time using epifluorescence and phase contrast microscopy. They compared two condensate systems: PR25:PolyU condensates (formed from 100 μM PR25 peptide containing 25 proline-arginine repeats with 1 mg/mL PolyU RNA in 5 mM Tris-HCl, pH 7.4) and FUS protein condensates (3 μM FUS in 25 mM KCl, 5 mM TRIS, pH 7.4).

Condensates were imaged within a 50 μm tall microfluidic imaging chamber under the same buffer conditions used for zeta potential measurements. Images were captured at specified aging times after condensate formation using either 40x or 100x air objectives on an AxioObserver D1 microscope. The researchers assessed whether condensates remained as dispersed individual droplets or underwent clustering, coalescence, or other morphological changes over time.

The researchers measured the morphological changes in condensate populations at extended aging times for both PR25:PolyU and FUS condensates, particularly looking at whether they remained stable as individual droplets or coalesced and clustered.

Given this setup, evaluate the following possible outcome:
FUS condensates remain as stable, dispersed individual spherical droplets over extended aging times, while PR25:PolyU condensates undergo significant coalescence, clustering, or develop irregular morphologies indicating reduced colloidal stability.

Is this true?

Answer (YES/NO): NO